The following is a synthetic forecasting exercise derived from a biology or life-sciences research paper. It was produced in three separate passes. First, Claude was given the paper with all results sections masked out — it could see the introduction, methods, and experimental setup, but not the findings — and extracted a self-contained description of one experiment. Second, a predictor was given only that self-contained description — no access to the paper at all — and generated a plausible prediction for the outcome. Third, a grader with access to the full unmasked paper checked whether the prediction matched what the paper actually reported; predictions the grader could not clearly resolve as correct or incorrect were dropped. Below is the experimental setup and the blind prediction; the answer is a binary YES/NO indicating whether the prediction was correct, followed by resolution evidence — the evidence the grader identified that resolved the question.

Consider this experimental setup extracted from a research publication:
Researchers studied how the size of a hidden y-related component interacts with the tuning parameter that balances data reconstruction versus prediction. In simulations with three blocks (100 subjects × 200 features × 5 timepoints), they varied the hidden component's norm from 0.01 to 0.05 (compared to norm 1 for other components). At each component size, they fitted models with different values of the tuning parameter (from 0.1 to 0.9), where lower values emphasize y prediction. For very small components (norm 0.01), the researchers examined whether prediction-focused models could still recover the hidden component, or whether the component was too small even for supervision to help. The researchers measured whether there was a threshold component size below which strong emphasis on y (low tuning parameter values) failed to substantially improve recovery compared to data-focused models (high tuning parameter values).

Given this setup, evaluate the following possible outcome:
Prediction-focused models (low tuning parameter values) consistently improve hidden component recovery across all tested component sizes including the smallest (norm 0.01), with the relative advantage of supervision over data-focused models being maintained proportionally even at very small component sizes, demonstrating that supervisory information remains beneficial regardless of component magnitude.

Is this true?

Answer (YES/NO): NO